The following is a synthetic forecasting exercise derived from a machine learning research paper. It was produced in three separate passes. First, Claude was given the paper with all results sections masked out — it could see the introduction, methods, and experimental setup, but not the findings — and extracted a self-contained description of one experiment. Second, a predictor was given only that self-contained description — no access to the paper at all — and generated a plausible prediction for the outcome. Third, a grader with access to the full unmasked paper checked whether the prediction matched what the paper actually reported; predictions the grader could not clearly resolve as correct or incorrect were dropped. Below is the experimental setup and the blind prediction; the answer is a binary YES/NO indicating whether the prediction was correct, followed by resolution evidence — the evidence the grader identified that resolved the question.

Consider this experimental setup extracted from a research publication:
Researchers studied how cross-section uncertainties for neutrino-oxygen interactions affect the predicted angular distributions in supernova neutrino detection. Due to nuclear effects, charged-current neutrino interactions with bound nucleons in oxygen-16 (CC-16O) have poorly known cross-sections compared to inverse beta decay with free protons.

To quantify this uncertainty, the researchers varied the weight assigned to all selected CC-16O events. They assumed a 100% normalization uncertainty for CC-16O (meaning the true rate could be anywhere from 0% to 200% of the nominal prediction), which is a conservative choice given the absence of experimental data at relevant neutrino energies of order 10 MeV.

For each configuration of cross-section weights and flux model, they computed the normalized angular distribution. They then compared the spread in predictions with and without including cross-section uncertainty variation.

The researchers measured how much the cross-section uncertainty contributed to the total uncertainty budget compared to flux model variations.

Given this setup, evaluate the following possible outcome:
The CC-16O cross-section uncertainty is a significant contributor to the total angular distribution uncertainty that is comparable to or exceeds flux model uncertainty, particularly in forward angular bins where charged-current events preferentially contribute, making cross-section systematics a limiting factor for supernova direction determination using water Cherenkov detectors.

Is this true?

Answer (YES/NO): NO